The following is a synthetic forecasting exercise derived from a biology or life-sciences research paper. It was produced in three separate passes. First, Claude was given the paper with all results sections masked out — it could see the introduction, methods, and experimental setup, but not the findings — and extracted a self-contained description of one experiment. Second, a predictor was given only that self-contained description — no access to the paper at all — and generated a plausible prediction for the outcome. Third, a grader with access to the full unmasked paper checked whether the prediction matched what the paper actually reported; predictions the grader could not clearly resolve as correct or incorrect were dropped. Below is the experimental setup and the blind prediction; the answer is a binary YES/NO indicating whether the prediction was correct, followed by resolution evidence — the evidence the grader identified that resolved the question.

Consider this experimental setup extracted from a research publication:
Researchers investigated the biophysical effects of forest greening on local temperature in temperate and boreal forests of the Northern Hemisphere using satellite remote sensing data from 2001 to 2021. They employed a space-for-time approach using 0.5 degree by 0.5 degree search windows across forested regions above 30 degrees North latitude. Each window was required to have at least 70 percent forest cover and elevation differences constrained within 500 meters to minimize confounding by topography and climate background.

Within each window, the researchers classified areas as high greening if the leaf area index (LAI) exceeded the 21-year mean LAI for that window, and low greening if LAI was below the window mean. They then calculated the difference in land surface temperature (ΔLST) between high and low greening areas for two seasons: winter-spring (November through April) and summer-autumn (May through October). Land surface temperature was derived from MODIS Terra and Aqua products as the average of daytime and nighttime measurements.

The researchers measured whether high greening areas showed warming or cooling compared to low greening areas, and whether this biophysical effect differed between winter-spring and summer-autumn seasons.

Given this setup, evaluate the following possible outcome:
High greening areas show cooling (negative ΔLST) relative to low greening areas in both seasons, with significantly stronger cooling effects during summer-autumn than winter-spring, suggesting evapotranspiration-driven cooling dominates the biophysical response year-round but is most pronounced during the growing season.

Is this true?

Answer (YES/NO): NO